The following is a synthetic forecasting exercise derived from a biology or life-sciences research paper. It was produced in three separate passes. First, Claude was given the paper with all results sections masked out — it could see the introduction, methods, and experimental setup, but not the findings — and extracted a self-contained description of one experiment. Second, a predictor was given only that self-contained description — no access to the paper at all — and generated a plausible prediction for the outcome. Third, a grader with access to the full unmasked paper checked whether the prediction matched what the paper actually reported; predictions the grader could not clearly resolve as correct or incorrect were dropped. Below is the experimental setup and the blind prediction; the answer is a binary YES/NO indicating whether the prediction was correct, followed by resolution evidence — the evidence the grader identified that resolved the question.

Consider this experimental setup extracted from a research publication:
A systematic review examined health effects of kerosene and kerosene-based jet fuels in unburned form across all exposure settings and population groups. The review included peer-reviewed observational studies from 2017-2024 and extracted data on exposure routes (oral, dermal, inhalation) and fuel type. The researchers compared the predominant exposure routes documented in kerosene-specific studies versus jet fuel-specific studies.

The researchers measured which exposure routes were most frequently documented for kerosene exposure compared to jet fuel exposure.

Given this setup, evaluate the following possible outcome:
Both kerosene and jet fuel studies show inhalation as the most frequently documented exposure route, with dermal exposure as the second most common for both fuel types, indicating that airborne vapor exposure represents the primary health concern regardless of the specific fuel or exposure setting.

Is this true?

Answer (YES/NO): NO